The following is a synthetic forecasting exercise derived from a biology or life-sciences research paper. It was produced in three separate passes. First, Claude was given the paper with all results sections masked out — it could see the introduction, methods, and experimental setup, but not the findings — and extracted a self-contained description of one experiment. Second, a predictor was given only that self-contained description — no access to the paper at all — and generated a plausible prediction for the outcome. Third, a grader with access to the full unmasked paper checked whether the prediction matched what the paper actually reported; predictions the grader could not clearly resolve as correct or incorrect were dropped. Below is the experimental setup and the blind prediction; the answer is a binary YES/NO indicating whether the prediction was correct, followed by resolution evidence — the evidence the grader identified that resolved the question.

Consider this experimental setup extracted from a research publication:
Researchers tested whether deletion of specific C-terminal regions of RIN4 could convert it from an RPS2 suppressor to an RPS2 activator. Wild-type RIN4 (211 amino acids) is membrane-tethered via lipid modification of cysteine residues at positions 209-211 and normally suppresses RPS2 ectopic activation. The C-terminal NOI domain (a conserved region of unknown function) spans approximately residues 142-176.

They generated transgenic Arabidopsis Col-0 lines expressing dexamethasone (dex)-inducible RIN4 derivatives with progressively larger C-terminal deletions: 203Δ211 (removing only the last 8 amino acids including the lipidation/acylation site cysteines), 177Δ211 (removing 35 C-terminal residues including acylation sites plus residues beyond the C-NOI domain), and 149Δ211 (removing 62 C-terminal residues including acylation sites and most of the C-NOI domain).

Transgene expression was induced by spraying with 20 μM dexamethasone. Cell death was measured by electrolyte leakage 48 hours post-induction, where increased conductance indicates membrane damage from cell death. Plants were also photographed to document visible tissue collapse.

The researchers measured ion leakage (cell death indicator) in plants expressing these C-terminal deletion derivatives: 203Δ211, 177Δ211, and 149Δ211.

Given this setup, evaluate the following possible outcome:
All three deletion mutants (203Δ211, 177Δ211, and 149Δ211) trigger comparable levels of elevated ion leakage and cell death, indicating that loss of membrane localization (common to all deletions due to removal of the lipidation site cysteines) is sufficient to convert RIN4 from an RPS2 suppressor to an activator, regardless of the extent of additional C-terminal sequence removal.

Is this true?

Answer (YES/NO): NO